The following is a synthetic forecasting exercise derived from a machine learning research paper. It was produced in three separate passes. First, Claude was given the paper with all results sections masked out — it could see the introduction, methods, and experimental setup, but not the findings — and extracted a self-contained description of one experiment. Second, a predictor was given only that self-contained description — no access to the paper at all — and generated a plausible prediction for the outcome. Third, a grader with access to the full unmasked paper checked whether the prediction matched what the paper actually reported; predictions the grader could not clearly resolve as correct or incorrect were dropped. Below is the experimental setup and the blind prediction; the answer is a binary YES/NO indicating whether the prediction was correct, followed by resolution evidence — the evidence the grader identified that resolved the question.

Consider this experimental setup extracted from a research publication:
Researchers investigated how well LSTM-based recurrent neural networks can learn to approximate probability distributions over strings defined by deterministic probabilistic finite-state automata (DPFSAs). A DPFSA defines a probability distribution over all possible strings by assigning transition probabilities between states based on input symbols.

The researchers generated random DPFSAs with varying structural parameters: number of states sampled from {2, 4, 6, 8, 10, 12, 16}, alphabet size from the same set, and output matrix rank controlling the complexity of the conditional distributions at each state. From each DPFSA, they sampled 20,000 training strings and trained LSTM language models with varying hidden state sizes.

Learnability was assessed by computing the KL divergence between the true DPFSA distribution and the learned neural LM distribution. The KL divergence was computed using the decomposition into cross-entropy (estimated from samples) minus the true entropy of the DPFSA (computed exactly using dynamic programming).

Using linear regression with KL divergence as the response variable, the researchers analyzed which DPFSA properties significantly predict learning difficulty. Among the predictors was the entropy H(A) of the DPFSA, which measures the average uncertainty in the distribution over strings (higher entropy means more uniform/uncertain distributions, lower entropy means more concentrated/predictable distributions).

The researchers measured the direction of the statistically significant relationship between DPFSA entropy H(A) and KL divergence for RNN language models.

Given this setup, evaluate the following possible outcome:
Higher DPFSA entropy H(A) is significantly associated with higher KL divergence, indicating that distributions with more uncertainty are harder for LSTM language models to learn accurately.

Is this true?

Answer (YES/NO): NO